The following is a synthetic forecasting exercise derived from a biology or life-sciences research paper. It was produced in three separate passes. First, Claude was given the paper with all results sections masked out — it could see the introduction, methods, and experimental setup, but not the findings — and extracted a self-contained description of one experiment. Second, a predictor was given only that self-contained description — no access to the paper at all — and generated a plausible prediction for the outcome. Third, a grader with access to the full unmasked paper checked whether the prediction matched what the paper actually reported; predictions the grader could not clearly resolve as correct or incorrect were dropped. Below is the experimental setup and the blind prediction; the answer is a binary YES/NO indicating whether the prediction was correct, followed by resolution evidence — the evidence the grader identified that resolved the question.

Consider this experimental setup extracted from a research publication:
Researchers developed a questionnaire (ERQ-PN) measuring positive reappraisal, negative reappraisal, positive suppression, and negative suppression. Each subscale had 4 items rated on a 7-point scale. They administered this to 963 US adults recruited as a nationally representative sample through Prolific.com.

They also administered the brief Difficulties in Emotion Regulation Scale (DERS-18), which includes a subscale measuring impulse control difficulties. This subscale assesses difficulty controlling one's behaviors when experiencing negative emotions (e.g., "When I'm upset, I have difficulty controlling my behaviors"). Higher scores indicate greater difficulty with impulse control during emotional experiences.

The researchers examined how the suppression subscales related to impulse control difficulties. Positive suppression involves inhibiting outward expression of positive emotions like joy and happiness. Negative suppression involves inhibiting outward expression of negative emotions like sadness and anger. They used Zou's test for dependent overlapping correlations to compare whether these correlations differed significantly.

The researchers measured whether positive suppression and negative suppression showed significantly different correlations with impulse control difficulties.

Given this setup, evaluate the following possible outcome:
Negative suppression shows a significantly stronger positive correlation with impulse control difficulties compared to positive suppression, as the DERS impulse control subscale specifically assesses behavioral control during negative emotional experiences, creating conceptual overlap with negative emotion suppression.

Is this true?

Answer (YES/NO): NO